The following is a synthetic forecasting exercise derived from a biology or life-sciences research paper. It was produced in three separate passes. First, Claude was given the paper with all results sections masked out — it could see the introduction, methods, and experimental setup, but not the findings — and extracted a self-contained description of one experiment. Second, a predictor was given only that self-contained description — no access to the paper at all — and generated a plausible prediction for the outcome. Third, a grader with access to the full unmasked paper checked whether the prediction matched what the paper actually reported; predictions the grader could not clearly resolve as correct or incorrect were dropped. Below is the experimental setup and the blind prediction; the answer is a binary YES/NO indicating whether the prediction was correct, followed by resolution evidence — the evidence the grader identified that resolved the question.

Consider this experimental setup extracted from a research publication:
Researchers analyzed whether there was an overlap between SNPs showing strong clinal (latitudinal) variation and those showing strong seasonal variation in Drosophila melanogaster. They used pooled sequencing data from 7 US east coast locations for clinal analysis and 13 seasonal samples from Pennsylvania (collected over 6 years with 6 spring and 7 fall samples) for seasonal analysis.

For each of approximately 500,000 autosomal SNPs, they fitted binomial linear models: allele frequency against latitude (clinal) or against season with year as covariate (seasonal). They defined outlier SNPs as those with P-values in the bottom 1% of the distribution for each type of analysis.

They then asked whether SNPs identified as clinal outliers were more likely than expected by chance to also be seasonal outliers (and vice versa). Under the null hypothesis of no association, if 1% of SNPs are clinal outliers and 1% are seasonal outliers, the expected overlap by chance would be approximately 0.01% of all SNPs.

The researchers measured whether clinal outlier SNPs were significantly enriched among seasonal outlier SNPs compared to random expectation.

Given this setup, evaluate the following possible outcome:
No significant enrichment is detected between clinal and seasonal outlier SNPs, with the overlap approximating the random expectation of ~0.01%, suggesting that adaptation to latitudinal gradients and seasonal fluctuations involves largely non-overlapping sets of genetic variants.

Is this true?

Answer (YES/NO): NO